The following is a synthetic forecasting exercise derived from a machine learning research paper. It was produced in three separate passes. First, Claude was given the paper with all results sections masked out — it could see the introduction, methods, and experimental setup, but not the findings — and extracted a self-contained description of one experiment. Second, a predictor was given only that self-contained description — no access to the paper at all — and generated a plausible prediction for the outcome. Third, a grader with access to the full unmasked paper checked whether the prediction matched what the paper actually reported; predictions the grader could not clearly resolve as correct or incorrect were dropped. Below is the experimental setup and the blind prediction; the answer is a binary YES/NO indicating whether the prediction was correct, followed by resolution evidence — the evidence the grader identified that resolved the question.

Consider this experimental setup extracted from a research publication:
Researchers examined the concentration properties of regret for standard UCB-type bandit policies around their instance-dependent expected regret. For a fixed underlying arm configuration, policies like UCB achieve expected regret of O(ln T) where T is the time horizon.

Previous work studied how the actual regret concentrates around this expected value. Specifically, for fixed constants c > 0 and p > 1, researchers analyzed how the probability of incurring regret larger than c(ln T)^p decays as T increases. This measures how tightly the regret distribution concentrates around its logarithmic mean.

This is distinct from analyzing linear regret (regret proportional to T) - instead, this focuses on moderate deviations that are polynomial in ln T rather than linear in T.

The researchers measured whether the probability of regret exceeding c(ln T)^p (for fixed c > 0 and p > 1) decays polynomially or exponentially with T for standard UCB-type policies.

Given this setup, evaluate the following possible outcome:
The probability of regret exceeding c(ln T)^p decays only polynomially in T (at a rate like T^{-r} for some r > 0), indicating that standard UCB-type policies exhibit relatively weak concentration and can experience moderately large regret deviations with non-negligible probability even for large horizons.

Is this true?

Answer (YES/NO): YES